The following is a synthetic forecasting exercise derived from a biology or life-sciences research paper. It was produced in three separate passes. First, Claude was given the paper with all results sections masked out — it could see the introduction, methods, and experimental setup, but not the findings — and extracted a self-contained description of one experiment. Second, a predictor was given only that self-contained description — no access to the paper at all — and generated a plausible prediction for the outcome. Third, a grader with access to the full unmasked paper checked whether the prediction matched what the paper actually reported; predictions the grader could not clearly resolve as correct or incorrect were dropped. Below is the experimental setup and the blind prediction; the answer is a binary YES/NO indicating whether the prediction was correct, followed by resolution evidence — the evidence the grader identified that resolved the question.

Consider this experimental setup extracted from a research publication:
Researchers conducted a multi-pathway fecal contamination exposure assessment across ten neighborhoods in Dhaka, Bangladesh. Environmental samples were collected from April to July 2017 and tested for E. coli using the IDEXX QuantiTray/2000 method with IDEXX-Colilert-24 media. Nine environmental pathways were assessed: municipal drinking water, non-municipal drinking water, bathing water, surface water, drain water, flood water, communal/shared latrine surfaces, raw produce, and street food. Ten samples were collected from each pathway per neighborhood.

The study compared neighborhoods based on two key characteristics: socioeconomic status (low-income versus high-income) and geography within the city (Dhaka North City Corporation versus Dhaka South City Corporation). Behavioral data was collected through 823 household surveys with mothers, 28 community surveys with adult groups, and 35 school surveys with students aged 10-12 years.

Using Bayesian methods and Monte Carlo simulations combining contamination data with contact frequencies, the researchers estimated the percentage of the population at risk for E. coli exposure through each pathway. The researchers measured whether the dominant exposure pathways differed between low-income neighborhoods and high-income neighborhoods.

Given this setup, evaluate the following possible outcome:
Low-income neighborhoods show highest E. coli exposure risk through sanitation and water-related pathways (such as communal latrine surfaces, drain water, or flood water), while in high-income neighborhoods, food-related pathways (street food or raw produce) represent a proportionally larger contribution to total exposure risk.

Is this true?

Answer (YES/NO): NO